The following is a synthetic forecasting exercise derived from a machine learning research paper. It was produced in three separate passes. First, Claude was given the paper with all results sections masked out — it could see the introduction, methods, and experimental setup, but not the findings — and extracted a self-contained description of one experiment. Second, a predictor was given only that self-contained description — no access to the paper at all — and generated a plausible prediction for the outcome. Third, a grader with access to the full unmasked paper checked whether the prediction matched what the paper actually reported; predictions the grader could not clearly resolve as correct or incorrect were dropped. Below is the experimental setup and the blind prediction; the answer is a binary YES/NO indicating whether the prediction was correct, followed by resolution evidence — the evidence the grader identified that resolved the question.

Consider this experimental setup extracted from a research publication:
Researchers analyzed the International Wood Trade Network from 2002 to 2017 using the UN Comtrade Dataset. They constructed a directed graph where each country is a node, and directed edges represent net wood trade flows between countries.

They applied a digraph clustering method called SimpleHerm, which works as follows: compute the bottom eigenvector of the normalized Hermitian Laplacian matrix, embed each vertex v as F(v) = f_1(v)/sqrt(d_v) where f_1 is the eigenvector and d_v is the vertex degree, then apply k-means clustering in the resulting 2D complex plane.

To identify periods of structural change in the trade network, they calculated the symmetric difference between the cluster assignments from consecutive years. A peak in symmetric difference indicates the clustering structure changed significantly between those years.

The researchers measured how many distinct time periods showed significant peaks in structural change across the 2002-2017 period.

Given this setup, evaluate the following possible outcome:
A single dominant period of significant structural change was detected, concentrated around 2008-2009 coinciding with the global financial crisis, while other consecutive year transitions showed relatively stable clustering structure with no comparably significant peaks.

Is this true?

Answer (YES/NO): NO